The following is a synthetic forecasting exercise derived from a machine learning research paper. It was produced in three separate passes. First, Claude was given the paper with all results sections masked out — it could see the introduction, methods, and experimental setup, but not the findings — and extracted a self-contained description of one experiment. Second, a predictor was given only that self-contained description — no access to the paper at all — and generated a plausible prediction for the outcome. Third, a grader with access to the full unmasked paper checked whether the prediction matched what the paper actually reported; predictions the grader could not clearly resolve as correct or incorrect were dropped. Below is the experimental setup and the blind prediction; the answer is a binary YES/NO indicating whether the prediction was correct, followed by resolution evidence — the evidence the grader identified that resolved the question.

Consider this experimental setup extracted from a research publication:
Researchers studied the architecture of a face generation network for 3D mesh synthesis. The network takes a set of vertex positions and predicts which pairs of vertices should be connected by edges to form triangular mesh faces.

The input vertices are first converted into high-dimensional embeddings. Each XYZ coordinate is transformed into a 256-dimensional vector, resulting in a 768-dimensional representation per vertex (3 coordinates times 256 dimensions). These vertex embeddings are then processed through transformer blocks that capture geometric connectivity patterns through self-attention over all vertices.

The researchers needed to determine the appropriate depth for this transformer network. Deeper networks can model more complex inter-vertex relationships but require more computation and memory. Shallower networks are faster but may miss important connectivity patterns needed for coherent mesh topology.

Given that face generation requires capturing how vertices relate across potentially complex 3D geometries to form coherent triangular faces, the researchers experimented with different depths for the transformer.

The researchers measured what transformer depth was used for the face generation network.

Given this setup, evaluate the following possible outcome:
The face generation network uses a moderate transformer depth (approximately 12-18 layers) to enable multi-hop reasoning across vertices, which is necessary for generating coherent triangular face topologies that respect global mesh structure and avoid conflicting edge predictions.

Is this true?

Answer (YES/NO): NO